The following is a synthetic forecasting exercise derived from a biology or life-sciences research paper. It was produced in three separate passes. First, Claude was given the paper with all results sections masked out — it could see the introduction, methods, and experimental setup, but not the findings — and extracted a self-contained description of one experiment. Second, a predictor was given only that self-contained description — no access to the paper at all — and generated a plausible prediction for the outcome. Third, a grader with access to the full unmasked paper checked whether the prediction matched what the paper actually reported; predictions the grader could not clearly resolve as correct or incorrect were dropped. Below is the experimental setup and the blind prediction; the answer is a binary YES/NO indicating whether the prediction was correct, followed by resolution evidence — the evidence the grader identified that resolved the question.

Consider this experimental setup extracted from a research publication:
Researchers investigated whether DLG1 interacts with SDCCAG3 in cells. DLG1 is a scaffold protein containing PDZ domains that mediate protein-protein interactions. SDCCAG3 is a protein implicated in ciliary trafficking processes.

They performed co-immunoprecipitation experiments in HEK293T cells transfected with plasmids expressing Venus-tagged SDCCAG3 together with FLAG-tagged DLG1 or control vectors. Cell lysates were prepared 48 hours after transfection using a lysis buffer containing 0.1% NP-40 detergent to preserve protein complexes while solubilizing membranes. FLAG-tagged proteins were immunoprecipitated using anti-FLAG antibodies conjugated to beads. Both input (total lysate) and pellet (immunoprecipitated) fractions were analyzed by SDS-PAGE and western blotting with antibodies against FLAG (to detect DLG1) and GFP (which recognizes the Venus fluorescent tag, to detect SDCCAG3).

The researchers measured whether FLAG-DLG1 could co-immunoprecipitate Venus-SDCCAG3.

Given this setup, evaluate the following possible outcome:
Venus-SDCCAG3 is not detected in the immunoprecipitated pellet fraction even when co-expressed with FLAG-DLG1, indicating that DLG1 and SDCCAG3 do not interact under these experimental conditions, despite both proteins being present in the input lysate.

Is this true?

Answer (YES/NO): NO